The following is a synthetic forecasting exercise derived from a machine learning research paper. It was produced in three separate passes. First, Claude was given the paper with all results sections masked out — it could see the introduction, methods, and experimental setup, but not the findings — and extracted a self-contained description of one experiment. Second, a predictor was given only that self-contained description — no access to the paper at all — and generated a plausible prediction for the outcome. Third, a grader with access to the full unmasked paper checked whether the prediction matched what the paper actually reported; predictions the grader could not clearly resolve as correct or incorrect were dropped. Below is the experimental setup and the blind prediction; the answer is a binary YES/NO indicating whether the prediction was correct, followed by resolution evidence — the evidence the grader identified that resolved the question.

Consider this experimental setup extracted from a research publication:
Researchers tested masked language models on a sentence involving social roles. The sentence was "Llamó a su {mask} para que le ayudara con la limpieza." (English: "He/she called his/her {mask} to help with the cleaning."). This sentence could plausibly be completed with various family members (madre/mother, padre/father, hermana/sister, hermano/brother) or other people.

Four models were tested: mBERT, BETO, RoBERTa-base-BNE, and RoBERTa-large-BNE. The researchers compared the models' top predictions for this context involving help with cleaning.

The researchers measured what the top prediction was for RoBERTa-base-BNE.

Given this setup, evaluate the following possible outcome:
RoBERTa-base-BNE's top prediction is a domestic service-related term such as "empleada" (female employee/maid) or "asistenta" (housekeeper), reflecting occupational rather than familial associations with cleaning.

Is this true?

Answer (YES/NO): NO